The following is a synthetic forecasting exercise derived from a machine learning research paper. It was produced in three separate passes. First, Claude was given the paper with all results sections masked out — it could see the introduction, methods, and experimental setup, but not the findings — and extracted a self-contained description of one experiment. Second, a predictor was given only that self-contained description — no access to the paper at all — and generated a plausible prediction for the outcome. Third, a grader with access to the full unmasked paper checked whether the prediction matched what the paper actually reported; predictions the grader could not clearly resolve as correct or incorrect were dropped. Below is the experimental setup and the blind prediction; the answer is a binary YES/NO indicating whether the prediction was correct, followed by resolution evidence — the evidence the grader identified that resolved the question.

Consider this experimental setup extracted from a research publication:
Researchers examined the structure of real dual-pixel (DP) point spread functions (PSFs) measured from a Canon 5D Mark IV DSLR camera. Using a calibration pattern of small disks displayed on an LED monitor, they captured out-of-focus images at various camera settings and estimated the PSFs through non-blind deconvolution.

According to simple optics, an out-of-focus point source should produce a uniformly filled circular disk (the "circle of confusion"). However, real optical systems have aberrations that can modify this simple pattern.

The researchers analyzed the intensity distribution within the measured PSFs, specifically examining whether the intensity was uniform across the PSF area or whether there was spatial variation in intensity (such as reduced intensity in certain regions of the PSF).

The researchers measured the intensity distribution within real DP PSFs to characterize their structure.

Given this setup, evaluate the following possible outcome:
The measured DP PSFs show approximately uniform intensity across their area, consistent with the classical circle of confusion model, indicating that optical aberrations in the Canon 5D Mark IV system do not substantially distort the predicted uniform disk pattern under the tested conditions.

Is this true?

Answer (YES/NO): NO